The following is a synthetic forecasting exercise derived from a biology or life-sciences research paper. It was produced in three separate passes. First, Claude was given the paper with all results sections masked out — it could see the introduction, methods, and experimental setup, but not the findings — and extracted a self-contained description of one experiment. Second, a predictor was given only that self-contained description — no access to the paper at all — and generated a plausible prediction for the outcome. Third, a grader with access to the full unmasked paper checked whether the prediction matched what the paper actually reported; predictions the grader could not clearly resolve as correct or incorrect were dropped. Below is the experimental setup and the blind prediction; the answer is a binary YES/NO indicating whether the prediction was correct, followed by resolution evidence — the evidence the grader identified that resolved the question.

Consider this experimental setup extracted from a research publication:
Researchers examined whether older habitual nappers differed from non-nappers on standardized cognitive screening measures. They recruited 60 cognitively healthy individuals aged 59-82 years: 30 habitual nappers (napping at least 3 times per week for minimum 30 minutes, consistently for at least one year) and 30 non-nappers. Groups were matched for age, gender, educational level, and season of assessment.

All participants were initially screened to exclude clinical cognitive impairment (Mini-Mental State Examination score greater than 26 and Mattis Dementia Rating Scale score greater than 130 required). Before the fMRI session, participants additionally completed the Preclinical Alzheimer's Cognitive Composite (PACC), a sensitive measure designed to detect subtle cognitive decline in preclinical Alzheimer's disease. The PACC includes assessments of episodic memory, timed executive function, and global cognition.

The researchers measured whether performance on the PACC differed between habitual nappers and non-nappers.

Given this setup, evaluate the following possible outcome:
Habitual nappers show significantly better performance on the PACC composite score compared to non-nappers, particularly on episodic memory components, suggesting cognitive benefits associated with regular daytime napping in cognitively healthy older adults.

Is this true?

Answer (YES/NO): NO